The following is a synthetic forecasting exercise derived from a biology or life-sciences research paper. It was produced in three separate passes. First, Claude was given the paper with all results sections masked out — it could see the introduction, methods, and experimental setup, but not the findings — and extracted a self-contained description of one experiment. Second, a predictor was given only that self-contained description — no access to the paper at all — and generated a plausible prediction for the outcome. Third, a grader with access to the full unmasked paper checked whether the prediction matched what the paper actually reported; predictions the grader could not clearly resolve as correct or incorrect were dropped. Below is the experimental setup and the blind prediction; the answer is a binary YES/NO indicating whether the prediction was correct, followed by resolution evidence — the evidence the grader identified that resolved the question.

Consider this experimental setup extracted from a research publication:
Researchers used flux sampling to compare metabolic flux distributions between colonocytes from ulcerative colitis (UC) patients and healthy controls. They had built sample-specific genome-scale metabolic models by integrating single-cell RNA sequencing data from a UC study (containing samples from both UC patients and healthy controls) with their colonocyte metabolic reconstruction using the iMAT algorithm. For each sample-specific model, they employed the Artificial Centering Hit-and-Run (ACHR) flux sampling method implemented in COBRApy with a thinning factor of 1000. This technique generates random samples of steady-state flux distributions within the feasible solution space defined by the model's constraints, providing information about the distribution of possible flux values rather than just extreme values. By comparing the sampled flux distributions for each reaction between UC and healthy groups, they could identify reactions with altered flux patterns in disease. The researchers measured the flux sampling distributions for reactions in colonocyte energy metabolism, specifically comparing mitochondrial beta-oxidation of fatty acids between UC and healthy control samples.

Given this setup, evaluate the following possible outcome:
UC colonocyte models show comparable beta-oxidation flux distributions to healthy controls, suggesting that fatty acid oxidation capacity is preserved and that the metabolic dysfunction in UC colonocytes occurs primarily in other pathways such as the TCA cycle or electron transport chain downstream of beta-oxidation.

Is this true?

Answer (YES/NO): YES